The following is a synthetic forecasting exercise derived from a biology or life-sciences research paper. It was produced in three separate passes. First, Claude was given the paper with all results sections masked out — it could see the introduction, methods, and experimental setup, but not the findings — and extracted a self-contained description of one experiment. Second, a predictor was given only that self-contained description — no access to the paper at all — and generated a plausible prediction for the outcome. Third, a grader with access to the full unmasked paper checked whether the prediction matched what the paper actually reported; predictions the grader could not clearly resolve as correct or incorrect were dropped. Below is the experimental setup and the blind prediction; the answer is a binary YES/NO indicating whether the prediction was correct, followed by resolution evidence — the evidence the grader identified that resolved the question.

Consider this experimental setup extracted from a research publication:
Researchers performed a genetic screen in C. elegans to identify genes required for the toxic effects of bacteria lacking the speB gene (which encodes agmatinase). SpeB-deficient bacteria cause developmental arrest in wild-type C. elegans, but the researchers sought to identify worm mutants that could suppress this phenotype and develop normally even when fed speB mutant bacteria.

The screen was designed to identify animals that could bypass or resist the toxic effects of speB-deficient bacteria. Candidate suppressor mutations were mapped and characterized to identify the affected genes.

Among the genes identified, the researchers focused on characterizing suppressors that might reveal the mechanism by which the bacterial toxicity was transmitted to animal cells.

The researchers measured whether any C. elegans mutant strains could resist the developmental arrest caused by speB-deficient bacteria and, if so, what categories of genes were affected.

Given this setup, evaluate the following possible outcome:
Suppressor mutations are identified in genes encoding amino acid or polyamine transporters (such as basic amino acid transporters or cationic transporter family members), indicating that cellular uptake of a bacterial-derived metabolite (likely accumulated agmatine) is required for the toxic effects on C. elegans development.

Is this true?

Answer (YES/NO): NO